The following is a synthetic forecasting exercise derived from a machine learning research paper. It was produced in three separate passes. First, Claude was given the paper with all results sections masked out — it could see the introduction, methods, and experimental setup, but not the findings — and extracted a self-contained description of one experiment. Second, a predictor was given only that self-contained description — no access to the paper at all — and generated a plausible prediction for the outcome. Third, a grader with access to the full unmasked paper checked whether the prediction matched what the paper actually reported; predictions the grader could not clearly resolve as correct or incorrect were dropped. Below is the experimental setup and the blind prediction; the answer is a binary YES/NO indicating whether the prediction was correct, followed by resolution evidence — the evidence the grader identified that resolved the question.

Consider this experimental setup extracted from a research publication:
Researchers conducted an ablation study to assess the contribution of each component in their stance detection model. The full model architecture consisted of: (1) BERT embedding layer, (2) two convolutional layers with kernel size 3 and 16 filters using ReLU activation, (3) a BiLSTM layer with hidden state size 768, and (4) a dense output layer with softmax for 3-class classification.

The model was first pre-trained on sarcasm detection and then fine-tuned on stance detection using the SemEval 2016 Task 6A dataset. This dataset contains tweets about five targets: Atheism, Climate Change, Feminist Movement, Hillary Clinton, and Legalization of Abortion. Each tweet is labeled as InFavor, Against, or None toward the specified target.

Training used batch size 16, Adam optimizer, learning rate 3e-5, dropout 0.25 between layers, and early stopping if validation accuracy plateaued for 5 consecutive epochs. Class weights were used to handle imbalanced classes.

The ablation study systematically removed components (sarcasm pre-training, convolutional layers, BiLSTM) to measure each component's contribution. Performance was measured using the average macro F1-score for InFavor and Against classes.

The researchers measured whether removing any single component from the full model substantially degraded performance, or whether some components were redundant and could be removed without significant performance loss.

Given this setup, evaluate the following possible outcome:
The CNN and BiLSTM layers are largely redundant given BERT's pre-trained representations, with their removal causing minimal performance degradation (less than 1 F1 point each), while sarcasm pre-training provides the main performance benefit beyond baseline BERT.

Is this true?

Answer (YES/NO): NO